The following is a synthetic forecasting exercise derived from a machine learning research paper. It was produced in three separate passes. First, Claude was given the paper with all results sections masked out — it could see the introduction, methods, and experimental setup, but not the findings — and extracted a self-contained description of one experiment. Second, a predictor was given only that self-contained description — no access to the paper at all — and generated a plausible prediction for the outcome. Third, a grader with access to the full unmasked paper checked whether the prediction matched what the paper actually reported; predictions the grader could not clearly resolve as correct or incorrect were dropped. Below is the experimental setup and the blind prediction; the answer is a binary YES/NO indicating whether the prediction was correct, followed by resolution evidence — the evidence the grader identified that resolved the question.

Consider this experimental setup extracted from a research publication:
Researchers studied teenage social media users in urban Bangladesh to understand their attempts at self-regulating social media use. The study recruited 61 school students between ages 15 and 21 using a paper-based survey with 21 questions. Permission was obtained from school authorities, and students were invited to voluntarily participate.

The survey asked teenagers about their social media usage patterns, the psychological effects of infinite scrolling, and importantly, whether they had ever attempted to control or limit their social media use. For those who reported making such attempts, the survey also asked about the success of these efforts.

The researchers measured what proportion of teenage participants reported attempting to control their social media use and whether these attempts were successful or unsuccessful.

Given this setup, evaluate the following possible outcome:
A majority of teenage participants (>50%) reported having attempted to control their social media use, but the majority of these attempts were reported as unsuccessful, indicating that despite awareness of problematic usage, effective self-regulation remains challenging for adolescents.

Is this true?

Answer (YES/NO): YES